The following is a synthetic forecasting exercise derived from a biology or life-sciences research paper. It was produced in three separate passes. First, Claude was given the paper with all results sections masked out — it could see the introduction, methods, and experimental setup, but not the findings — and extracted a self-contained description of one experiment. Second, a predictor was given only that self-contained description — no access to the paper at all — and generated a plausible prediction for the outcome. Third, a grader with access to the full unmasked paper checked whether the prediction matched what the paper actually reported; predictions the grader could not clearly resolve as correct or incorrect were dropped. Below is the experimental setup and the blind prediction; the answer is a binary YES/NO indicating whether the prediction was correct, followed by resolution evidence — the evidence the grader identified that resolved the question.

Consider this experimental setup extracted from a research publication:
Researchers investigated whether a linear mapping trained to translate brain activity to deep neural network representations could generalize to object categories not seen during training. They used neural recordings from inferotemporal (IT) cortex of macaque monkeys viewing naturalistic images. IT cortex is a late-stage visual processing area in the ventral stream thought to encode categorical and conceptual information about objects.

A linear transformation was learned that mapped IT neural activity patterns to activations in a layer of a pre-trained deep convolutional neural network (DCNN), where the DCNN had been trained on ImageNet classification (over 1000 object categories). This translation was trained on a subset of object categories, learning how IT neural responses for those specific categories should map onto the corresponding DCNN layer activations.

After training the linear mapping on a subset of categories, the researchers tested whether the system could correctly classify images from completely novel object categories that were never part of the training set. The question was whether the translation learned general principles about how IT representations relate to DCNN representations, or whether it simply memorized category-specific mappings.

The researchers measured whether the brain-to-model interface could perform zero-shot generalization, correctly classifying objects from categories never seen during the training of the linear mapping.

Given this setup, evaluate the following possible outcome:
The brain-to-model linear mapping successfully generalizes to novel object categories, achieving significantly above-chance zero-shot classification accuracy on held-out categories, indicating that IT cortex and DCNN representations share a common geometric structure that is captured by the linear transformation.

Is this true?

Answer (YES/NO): YES